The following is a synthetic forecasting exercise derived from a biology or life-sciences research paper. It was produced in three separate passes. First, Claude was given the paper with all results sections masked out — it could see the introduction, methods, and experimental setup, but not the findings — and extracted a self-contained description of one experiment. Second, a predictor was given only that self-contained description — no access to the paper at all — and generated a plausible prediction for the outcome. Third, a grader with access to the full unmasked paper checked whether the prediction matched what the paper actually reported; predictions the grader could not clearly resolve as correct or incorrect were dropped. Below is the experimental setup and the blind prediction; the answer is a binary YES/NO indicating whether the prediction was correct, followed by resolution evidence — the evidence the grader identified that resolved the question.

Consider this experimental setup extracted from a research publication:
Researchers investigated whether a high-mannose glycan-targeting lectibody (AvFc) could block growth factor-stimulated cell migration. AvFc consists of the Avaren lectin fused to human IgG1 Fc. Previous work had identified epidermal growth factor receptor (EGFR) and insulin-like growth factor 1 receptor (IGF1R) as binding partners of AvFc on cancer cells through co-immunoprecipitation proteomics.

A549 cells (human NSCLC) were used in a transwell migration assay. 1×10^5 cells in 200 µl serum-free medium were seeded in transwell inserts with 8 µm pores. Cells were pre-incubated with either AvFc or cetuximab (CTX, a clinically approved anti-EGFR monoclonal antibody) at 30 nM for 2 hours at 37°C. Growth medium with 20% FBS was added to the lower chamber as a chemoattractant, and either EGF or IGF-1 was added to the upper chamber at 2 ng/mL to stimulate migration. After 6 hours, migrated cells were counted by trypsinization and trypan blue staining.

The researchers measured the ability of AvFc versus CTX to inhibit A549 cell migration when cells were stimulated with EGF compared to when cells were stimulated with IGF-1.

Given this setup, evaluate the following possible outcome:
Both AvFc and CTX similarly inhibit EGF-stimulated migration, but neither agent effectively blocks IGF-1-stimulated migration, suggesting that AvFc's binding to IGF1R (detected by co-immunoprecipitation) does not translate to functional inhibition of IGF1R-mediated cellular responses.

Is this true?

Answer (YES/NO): NO